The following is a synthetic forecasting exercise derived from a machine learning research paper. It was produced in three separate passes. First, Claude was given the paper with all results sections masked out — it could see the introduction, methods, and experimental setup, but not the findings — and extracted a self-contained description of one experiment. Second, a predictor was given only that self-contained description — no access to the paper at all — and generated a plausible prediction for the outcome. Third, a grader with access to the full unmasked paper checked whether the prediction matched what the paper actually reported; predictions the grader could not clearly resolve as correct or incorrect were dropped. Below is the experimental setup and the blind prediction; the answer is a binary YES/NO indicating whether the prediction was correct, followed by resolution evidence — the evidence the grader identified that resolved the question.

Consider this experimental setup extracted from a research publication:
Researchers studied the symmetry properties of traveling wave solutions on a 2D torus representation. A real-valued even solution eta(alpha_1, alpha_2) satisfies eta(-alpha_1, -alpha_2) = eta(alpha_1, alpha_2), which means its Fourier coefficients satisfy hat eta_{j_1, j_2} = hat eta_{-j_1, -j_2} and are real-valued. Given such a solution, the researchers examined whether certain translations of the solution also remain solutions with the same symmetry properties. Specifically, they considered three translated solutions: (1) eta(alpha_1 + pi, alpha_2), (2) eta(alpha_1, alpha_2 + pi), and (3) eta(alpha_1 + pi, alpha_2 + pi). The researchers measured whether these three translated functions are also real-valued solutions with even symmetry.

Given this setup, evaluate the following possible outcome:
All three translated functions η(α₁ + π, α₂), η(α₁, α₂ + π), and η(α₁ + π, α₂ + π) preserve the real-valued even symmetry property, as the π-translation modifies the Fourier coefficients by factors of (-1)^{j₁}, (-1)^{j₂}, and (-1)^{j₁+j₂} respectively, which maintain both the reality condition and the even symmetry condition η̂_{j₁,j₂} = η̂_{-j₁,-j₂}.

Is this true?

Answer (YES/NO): YES